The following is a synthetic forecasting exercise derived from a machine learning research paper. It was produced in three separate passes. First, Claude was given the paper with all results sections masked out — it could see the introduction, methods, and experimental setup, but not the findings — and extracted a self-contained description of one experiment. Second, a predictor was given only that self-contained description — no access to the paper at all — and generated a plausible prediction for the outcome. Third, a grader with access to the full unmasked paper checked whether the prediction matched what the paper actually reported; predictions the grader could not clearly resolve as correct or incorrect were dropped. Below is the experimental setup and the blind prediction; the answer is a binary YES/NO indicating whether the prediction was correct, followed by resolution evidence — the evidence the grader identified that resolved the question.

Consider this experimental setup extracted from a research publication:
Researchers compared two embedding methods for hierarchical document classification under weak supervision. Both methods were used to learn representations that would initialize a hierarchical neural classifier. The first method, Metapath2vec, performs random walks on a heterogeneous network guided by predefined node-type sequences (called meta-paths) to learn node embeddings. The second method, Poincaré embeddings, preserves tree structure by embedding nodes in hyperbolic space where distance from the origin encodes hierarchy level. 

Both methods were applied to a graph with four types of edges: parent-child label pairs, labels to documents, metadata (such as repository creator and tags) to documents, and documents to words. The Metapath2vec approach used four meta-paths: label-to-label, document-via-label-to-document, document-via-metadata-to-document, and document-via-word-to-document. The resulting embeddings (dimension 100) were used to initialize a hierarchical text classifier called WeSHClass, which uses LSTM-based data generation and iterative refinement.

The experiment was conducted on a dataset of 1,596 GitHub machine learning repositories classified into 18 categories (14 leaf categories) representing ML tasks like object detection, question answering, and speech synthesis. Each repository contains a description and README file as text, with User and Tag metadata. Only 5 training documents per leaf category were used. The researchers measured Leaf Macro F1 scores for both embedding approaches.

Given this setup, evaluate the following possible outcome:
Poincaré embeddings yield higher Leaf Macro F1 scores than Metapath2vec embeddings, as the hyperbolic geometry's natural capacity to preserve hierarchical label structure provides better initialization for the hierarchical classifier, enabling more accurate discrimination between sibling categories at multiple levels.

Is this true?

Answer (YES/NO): NO